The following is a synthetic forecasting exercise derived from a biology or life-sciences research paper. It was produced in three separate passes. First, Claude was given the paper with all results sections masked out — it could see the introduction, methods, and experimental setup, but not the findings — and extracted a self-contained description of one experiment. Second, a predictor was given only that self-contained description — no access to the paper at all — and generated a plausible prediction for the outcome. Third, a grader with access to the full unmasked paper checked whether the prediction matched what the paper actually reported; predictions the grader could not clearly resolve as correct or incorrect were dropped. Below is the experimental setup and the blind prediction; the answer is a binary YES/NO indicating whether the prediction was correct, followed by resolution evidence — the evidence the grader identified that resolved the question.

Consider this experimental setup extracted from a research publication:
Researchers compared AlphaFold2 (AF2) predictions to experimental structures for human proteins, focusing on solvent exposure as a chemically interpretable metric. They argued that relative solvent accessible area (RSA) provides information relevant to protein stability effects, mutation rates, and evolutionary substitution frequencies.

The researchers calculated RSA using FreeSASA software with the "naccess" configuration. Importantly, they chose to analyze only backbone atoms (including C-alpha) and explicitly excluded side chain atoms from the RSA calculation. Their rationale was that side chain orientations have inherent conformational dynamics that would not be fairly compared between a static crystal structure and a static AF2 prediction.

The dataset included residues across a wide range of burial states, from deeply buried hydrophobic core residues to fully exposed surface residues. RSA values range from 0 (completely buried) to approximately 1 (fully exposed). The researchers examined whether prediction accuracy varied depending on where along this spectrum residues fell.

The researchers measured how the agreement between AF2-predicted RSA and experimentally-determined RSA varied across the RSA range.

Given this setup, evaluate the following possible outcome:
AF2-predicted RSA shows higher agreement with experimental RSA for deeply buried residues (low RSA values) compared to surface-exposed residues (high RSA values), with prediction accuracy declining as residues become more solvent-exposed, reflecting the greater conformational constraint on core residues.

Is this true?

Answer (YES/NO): YES